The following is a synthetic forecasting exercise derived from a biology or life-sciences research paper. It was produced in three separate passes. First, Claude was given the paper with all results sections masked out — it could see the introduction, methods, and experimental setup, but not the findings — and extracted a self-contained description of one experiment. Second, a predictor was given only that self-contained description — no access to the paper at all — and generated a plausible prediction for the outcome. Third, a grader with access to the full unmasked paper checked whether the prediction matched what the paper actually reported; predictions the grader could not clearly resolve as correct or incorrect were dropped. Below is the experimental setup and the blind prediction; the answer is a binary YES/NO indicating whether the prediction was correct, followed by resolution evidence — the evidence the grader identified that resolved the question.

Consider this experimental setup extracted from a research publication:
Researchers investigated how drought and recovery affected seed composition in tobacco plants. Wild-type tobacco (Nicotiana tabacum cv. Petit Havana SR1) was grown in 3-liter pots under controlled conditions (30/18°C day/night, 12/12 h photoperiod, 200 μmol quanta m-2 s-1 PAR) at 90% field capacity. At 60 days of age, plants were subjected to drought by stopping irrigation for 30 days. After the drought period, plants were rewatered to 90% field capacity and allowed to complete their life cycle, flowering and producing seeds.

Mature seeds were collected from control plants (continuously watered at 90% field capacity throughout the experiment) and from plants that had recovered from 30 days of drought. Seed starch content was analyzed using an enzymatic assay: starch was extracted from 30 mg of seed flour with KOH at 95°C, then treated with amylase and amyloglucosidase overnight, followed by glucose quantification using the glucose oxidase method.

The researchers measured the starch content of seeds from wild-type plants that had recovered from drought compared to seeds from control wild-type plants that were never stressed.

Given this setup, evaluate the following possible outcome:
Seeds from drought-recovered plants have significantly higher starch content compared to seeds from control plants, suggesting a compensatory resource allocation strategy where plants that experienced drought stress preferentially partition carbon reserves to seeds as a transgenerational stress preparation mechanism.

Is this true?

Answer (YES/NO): NO